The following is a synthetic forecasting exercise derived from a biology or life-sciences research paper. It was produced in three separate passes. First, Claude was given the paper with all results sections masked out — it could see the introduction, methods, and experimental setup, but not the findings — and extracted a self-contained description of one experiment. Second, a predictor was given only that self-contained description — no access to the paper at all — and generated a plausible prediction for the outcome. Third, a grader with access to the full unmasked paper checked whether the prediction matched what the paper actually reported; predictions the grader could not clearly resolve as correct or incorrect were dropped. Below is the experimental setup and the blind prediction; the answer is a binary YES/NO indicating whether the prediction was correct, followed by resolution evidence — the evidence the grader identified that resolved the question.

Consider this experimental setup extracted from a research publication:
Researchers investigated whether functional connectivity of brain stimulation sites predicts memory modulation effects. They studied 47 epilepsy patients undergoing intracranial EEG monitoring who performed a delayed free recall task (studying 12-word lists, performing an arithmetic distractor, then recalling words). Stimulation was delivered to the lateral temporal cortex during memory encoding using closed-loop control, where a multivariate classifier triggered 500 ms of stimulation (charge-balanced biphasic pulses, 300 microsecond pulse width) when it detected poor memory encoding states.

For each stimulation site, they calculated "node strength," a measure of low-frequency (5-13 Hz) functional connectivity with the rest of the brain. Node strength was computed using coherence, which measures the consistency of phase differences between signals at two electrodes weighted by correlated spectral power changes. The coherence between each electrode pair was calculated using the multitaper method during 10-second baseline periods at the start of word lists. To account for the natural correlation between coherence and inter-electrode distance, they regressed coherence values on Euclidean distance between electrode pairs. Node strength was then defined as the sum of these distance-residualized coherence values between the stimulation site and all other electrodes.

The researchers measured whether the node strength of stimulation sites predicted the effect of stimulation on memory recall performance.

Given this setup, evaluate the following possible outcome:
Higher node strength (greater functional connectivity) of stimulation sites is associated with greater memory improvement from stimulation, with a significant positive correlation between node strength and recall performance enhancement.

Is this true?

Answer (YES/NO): YES